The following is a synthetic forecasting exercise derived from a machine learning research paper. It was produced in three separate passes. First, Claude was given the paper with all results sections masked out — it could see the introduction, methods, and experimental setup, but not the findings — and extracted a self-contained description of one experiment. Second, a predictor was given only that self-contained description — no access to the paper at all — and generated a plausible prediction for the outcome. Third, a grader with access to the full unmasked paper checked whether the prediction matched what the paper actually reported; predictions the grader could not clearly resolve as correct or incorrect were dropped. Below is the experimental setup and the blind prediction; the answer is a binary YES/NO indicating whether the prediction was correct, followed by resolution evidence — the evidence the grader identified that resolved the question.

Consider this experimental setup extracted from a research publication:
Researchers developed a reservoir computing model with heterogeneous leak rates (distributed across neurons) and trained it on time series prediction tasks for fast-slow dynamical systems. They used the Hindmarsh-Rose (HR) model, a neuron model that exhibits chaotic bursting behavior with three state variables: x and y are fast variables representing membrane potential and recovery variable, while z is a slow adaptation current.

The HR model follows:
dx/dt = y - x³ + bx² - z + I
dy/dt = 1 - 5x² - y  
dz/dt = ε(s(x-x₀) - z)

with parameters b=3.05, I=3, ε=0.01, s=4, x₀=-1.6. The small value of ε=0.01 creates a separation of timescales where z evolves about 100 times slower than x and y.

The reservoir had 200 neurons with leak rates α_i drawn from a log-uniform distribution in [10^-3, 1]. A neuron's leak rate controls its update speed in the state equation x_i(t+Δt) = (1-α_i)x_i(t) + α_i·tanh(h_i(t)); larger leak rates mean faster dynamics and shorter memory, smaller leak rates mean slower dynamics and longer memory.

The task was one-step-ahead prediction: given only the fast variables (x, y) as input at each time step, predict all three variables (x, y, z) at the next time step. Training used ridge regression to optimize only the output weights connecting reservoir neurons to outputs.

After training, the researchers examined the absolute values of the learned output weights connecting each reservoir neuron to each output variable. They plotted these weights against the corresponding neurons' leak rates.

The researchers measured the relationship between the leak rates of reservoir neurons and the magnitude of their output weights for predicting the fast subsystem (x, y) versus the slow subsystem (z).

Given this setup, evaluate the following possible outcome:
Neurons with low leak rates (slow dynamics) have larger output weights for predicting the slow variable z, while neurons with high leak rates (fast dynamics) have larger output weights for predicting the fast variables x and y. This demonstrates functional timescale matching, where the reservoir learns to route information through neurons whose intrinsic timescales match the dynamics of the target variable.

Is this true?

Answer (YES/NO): YES